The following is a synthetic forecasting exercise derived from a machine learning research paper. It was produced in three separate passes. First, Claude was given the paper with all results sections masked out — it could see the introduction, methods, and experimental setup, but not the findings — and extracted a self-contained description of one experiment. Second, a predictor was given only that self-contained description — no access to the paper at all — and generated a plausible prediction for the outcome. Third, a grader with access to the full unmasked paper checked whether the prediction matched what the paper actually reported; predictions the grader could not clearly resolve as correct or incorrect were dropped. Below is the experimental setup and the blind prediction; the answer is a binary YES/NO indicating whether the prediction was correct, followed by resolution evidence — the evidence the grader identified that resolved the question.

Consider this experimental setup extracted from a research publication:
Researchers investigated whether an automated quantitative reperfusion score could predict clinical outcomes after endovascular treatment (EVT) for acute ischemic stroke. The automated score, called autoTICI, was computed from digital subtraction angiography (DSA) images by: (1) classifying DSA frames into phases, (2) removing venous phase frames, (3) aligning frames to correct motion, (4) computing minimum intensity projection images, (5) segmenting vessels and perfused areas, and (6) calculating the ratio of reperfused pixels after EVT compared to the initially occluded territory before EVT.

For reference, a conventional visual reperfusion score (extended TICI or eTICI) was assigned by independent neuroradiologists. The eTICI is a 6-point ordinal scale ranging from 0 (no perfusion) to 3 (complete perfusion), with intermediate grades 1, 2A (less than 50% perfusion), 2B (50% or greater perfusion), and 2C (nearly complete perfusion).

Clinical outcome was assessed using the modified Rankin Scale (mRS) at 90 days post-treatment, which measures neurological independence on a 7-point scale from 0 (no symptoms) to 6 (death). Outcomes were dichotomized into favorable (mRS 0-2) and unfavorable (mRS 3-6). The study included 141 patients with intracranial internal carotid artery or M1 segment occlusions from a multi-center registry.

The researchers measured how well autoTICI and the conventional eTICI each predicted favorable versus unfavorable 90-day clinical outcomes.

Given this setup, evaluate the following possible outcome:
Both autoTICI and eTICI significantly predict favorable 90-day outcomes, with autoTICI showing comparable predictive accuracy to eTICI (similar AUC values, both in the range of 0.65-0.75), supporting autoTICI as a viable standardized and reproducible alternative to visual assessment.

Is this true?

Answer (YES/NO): NO